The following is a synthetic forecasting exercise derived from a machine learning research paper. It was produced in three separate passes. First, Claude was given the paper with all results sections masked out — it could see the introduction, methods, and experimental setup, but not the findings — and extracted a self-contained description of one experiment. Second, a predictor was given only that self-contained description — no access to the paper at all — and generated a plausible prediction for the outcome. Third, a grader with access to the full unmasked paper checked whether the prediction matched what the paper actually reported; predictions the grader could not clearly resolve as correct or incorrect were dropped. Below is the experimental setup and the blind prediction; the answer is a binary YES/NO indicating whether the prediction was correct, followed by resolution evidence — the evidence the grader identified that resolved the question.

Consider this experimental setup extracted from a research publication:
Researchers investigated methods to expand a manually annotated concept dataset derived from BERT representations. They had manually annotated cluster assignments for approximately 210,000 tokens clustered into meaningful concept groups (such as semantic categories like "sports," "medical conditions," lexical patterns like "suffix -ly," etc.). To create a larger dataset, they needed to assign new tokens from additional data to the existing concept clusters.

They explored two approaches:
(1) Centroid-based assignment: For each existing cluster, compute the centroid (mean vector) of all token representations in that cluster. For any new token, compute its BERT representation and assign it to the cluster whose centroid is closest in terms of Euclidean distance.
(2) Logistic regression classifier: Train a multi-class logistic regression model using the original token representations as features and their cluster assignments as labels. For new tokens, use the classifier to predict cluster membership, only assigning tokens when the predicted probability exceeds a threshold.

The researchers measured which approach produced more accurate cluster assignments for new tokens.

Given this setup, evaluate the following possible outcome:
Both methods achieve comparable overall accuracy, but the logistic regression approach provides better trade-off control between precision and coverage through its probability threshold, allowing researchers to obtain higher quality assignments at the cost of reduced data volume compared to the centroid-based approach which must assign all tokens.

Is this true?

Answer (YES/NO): NO